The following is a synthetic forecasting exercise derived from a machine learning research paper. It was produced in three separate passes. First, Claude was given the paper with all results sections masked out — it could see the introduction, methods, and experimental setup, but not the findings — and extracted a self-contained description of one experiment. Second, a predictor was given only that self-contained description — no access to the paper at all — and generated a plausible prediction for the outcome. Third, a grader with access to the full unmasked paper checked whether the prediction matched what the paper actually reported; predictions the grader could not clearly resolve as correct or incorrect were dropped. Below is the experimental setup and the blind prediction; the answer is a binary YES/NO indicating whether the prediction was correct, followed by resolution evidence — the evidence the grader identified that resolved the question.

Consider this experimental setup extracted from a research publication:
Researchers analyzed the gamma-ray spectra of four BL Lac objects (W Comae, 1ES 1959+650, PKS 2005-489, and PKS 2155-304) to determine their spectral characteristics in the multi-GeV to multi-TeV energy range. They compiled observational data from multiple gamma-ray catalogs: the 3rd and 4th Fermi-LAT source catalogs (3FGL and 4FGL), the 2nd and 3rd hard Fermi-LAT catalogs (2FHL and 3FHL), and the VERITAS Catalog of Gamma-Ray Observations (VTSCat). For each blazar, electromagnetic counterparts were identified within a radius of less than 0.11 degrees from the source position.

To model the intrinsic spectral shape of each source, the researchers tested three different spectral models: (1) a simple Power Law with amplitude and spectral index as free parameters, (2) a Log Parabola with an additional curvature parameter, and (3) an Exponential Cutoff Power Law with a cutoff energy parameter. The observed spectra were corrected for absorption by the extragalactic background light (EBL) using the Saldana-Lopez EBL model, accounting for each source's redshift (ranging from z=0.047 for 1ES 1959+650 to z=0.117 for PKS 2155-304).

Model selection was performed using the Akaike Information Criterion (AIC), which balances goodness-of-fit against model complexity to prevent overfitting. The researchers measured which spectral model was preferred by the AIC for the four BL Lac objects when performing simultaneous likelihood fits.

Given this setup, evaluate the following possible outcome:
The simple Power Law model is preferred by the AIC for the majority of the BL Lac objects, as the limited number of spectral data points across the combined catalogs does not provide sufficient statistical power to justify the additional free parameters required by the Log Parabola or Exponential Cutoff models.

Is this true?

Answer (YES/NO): NO